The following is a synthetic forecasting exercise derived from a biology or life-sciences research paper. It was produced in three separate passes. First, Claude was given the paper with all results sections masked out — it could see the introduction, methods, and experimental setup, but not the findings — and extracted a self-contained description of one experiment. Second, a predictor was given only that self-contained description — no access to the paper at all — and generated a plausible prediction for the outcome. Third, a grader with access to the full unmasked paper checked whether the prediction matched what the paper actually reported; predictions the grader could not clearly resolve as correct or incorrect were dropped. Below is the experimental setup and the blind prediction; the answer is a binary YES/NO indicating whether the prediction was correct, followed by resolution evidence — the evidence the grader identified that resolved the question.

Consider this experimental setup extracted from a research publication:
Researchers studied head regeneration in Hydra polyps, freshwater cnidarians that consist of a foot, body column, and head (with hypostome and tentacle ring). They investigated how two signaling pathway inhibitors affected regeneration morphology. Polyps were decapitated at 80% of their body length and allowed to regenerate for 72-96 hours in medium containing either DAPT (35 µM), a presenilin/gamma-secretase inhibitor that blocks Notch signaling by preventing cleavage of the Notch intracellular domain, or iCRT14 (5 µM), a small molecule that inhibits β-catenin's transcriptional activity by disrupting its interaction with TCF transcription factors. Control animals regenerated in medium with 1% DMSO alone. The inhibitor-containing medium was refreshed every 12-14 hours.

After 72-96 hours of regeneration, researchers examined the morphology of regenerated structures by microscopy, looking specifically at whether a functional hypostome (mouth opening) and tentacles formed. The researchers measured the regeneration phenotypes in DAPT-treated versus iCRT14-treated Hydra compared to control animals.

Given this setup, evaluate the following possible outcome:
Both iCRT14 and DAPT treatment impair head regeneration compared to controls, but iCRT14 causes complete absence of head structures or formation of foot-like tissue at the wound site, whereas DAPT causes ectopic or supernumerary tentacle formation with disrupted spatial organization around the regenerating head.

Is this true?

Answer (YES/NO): NO